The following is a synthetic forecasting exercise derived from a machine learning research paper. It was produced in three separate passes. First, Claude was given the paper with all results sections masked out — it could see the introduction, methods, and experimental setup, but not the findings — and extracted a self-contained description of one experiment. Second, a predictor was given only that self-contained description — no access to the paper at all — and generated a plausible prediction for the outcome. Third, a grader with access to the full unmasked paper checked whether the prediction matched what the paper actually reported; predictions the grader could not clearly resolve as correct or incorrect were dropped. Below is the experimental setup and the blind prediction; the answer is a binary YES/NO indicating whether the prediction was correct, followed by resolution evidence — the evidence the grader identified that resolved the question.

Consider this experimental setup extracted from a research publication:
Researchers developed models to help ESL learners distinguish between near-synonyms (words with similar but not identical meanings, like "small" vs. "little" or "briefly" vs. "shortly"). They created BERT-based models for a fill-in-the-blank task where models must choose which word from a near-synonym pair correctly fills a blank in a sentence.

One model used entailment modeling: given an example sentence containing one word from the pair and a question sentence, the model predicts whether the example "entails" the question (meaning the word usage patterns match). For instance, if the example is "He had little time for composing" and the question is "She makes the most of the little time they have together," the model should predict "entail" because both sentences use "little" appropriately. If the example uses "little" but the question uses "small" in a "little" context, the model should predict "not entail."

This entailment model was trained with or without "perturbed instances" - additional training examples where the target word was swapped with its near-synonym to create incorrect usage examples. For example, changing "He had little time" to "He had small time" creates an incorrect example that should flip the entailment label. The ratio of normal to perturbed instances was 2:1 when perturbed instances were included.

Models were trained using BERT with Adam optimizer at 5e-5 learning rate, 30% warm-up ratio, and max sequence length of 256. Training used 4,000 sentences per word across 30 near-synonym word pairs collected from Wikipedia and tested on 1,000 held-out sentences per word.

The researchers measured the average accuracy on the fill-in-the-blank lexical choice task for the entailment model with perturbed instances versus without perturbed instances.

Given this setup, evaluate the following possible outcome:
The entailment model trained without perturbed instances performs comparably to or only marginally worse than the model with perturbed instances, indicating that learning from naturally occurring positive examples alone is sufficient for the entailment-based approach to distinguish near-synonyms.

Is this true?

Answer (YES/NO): NO